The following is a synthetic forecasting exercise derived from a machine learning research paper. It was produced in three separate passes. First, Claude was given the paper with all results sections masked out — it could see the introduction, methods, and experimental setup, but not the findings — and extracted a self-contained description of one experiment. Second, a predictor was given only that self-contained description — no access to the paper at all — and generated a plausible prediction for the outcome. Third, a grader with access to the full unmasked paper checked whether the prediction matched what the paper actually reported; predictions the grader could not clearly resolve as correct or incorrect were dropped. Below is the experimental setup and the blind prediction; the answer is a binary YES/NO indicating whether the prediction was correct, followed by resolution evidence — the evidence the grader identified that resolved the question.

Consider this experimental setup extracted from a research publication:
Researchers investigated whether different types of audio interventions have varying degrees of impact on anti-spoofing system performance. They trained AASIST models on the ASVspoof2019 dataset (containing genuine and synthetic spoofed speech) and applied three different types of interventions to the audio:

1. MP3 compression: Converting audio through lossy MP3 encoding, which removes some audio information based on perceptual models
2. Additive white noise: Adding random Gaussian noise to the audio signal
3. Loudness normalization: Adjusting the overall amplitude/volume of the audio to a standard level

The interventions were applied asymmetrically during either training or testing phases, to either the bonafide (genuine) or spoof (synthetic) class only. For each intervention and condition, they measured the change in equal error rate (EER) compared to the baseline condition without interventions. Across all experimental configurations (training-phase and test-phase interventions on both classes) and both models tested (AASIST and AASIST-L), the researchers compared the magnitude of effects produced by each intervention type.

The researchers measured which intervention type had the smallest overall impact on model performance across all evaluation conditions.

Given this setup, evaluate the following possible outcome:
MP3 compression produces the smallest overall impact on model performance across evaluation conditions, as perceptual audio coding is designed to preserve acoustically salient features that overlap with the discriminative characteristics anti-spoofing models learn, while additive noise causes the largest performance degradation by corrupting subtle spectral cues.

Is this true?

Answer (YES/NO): NO